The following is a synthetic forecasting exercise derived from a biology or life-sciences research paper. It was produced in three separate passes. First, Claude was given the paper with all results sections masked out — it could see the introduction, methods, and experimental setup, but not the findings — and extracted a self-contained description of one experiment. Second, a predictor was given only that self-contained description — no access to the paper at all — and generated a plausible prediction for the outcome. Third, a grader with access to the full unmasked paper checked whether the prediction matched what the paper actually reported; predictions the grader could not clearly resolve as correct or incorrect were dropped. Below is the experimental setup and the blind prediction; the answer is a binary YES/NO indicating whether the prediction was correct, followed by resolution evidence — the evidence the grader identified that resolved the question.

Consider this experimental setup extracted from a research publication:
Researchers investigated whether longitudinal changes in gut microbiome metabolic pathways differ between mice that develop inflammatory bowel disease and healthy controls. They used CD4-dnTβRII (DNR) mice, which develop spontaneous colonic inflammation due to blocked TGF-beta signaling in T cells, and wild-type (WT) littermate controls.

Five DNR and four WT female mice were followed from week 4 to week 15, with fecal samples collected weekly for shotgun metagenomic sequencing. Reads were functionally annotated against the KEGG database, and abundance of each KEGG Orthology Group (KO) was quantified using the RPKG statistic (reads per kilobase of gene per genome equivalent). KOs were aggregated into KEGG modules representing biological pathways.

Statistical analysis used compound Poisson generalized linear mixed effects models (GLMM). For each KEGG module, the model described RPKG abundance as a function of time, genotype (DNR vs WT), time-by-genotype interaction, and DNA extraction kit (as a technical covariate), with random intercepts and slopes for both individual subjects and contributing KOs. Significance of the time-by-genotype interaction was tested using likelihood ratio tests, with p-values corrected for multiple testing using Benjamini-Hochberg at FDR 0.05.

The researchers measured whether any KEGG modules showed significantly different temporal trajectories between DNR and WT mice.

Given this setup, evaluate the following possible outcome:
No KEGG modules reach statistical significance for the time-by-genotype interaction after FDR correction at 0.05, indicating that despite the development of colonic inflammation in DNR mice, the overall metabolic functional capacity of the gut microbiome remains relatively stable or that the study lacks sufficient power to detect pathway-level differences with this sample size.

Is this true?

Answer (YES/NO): NO